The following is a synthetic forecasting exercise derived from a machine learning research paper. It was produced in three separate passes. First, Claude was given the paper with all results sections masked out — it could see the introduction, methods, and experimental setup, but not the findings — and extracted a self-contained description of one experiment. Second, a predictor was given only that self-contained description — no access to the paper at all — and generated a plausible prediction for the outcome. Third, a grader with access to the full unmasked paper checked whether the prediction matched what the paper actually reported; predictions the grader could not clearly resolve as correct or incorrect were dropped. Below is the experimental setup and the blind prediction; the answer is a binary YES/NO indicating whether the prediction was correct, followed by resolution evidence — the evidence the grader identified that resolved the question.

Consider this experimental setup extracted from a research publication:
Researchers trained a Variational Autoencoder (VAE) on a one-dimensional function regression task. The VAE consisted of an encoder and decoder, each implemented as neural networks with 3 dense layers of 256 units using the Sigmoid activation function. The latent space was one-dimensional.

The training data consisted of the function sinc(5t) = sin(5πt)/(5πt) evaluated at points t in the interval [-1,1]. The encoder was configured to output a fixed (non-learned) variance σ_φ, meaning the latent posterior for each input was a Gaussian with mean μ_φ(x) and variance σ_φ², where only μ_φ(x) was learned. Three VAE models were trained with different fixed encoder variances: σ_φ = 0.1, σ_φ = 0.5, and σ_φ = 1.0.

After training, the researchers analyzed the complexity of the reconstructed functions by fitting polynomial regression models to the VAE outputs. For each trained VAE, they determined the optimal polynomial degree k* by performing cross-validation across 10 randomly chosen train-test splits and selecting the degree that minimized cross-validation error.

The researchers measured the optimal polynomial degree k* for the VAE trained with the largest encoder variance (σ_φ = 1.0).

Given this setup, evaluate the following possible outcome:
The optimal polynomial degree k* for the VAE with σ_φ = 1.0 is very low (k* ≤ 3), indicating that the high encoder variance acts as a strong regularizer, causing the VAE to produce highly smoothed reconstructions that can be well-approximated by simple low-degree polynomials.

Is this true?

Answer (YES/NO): YES